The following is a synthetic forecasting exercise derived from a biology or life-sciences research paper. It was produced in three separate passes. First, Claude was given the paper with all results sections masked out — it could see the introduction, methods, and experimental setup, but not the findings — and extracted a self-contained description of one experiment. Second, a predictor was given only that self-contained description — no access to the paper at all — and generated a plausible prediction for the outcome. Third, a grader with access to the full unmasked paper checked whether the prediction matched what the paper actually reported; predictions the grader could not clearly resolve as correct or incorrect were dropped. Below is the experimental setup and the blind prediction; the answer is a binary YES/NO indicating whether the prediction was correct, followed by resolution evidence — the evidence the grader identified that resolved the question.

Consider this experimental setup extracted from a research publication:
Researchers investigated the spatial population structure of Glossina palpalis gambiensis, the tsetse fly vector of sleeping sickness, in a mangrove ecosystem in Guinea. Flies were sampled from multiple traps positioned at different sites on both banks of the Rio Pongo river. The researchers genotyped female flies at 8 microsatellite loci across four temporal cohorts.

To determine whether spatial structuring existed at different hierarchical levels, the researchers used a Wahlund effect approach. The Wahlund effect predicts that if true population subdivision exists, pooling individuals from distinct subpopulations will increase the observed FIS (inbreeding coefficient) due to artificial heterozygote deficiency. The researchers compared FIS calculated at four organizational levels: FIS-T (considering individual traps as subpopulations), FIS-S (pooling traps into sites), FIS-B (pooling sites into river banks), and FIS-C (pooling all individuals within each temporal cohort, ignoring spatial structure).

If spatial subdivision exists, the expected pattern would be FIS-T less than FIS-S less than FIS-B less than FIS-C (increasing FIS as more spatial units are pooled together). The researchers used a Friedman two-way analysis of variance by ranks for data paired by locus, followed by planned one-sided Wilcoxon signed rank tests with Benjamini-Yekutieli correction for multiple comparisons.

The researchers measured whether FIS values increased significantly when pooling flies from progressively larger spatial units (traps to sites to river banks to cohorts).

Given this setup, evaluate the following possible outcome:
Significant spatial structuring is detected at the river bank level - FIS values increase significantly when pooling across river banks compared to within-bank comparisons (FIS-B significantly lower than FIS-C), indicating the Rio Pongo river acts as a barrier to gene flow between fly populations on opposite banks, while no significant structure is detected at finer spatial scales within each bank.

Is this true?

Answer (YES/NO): NO